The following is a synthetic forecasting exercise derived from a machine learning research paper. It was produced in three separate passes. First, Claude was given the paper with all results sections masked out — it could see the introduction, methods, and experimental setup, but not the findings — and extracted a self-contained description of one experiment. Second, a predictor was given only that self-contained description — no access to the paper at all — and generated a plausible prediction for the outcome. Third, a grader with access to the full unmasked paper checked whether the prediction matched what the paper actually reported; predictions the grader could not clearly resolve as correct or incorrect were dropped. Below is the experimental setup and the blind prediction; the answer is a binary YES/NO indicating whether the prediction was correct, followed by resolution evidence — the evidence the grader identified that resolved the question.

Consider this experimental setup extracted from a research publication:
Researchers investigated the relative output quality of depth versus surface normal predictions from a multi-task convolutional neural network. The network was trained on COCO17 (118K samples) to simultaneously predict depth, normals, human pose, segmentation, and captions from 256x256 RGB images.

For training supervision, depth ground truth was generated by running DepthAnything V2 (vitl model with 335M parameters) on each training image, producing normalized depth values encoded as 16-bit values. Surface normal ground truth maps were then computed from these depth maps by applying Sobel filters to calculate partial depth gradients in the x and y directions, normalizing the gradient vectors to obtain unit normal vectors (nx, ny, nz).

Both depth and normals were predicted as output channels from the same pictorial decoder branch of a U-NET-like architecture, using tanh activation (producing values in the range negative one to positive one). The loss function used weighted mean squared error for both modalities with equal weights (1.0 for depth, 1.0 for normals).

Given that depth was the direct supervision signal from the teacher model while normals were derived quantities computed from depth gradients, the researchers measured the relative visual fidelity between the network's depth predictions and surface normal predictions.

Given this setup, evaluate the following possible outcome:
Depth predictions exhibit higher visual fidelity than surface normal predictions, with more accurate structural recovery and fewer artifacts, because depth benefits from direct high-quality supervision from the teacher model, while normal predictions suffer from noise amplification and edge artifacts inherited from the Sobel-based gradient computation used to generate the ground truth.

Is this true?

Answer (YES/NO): NO